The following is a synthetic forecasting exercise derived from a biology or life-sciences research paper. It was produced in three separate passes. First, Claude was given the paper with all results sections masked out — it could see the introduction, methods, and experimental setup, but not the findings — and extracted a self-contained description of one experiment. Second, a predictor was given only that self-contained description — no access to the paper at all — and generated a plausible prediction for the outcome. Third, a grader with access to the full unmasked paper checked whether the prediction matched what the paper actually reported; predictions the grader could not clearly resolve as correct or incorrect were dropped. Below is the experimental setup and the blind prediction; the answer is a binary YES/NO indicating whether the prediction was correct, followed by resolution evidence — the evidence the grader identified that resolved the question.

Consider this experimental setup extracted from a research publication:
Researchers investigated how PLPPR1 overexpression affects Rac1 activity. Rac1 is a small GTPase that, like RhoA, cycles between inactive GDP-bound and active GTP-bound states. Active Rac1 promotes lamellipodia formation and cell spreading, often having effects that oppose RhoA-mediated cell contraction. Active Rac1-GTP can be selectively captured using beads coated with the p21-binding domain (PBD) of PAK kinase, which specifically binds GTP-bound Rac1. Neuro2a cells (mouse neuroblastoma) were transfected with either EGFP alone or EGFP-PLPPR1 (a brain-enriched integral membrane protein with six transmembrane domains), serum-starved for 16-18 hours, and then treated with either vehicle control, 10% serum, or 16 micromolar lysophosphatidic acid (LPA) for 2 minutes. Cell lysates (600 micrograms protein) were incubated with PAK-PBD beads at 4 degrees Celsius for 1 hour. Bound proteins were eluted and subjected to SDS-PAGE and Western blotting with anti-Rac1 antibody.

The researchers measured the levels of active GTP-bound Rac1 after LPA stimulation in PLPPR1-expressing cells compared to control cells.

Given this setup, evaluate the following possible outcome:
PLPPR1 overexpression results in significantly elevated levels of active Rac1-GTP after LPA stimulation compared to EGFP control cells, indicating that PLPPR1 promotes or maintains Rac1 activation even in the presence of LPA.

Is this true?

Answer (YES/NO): NO